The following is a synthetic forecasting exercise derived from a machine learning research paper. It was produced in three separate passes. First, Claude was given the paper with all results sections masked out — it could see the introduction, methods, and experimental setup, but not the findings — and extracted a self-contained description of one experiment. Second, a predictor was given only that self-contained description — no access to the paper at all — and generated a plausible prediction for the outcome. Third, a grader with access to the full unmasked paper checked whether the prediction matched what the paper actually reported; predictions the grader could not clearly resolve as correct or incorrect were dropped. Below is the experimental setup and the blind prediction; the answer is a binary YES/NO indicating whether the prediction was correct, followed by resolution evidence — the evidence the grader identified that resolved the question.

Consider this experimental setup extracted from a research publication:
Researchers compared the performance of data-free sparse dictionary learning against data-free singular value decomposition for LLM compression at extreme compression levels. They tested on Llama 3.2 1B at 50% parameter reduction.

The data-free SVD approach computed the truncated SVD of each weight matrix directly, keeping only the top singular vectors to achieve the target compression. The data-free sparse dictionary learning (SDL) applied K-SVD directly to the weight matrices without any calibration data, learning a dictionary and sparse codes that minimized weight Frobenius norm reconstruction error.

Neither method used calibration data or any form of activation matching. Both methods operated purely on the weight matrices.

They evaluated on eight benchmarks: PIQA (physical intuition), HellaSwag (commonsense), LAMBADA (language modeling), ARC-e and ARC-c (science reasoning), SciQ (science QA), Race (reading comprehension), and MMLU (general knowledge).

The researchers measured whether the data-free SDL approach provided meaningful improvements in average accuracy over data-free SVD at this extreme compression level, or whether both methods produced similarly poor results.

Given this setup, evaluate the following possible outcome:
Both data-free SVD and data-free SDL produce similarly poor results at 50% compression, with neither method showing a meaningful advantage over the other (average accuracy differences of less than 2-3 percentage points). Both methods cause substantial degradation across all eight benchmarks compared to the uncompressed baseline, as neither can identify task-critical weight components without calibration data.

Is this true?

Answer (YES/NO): YES